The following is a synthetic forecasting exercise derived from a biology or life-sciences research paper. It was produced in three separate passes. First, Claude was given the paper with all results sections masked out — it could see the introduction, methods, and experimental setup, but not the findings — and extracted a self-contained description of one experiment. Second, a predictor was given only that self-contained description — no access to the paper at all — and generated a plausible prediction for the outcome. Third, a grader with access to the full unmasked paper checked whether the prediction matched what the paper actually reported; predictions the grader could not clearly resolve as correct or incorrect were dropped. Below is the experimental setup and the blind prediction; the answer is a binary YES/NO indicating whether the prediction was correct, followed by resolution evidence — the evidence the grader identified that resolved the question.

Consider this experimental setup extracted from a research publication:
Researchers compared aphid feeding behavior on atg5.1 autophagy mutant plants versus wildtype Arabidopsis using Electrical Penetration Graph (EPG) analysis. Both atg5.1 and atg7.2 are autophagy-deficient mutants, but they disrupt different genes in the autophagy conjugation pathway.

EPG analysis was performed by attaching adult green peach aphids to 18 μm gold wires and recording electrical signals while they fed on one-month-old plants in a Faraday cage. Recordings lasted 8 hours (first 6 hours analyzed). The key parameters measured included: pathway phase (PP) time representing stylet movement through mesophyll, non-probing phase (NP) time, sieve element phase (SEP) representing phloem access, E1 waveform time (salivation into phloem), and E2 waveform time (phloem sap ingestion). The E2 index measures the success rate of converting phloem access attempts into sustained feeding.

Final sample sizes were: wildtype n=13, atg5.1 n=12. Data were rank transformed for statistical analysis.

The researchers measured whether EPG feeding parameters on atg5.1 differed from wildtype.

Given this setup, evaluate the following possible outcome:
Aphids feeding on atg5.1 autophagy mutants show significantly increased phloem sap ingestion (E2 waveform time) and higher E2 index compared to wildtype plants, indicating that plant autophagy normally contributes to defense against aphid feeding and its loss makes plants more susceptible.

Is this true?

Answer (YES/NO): NO